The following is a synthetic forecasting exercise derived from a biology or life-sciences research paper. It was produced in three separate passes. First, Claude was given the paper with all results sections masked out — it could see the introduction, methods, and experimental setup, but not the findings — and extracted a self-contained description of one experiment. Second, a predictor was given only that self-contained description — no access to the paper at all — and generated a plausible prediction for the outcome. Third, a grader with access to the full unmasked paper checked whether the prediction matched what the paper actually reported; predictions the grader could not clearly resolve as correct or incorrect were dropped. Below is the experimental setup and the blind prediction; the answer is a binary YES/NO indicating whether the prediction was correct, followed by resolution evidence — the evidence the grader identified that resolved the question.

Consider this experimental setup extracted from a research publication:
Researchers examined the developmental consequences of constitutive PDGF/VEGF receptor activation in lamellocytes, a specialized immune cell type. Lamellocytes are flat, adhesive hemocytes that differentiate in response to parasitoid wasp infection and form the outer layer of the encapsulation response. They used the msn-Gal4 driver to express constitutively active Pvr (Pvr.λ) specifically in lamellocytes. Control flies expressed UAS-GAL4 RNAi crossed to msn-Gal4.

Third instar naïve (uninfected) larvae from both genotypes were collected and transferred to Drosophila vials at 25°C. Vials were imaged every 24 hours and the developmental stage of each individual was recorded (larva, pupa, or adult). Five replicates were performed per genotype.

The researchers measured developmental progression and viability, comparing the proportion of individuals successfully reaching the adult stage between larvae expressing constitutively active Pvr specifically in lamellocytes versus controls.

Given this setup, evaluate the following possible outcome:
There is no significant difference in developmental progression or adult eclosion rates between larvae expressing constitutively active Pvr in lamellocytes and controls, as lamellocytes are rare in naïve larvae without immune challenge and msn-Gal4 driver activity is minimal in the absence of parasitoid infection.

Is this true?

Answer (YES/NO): NO